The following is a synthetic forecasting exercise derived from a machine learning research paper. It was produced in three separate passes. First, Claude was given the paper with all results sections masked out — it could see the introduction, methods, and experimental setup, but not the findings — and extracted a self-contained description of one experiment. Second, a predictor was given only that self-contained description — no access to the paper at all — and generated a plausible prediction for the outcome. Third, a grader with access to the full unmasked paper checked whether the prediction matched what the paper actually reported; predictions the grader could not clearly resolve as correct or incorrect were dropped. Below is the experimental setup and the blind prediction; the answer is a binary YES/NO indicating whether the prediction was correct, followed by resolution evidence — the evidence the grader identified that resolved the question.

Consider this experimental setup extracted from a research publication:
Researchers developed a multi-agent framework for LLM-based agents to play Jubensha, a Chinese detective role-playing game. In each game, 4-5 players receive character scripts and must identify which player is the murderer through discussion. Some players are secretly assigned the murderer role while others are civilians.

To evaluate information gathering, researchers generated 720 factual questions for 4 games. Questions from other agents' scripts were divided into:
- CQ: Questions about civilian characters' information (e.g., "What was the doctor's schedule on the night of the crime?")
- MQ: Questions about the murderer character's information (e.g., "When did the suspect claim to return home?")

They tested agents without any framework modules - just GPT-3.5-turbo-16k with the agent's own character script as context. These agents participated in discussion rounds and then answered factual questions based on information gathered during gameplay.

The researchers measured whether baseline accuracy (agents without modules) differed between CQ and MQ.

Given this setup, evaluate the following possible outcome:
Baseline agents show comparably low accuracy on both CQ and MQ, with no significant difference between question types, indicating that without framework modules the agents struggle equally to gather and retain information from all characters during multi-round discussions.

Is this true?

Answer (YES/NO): YES